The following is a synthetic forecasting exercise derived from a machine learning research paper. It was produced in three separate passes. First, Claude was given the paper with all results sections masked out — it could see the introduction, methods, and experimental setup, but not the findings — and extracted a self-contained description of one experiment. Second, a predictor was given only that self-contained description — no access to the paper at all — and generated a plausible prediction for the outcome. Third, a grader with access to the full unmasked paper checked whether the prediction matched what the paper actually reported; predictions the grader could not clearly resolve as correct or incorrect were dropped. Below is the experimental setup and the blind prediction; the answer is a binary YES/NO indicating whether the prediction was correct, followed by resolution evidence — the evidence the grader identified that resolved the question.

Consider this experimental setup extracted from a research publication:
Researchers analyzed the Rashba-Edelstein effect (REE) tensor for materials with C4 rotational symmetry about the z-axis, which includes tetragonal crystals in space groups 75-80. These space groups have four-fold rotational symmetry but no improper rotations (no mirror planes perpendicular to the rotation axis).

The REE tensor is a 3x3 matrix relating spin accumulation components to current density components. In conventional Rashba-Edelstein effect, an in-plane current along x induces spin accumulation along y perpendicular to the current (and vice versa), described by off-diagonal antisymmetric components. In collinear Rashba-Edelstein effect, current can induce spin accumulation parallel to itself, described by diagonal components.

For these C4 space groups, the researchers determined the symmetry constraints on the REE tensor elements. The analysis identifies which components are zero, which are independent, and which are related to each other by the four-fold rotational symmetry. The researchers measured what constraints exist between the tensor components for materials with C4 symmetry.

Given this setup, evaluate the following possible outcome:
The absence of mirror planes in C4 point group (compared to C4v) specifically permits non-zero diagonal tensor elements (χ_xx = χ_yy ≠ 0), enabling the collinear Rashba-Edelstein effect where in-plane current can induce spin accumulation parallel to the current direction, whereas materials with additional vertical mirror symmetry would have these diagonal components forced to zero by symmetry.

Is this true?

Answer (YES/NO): YES